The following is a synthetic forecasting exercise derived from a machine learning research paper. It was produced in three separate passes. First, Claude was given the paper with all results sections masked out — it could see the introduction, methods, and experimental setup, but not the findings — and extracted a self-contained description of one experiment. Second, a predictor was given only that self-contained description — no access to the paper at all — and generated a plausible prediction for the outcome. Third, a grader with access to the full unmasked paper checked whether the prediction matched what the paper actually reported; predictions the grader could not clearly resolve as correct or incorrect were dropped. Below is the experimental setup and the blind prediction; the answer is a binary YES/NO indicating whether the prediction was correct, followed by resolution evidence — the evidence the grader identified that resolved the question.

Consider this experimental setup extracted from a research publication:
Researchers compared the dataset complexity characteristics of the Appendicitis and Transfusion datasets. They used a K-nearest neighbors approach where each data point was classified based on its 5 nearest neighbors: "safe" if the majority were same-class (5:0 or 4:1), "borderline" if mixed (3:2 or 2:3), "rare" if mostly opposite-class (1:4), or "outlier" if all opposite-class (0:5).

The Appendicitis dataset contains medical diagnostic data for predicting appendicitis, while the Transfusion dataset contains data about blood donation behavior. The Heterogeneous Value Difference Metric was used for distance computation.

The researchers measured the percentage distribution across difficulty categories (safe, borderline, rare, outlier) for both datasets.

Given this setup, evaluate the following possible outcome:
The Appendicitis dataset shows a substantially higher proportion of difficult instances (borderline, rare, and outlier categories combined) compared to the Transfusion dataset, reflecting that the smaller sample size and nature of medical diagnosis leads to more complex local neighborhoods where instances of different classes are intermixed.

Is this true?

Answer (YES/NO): NO